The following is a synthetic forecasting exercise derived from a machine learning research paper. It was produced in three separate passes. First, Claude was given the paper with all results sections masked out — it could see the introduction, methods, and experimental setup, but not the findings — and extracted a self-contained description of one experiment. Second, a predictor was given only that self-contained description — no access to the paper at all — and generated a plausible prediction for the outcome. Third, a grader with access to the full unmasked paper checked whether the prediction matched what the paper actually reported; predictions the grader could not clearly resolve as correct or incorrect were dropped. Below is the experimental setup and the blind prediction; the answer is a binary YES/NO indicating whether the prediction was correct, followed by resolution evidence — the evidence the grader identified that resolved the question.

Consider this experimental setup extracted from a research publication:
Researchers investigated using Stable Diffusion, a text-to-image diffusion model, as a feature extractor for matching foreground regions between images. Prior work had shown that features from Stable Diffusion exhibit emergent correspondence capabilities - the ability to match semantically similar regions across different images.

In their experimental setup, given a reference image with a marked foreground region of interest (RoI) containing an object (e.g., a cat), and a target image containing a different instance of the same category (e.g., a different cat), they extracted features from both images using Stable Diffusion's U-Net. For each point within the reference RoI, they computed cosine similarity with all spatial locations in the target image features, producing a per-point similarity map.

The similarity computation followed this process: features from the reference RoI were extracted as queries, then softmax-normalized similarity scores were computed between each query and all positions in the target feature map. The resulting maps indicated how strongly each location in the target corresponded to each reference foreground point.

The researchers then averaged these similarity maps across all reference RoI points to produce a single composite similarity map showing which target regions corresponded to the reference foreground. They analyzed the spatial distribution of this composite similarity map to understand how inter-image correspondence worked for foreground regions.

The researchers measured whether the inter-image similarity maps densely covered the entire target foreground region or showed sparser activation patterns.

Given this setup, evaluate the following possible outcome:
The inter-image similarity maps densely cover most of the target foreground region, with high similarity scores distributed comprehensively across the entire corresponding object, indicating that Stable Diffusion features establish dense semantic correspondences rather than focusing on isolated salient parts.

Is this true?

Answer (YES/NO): NO